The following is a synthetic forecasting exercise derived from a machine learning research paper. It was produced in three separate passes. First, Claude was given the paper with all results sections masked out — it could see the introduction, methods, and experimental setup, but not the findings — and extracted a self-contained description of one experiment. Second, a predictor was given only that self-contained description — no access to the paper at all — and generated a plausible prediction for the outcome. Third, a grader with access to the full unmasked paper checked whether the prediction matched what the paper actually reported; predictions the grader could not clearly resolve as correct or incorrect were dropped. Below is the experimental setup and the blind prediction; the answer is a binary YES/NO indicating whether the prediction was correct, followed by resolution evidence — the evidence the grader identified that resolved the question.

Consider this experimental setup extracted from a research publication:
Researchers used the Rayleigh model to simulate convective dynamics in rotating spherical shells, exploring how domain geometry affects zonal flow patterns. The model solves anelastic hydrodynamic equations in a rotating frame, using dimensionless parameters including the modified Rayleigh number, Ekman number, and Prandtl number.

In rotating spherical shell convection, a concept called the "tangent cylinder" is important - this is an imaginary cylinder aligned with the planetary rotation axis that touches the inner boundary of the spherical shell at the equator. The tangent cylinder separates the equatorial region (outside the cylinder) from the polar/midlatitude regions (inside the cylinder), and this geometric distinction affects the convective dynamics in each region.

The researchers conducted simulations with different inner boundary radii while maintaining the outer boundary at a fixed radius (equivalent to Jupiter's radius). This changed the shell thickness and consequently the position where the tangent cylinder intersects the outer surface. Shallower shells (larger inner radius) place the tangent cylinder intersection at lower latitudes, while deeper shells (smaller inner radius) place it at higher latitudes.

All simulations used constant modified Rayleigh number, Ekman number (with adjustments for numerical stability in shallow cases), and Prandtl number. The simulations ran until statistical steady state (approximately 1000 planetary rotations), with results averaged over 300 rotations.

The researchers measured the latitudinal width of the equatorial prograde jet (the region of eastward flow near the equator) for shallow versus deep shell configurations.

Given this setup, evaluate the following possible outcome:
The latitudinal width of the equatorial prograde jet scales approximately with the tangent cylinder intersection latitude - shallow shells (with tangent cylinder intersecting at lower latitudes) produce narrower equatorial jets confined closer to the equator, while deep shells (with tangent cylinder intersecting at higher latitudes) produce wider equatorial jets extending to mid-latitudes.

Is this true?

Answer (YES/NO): YES